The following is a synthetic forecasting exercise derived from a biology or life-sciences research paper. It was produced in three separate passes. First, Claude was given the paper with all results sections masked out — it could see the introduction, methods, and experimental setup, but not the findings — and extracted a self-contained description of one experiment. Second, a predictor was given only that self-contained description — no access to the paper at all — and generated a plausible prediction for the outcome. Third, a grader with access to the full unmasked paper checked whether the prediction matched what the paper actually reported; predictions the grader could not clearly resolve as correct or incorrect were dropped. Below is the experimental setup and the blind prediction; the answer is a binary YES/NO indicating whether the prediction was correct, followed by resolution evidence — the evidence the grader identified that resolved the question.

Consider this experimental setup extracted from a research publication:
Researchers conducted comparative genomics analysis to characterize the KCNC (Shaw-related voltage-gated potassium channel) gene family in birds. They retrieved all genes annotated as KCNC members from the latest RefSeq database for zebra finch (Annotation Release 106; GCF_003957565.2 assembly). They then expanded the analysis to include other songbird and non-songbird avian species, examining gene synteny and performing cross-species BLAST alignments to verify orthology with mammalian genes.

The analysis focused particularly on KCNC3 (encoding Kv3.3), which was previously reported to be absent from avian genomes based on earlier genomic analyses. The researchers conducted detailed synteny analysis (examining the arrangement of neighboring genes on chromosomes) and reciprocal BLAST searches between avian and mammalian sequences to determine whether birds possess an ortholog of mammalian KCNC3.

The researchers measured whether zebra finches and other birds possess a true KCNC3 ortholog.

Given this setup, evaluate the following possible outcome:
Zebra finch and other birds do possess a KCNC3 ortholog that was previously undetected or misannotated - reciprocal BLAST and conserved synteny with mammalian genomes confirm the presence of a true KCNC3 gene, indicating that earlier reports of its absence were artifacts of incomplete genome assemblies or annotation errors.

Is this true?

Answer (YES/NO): YES